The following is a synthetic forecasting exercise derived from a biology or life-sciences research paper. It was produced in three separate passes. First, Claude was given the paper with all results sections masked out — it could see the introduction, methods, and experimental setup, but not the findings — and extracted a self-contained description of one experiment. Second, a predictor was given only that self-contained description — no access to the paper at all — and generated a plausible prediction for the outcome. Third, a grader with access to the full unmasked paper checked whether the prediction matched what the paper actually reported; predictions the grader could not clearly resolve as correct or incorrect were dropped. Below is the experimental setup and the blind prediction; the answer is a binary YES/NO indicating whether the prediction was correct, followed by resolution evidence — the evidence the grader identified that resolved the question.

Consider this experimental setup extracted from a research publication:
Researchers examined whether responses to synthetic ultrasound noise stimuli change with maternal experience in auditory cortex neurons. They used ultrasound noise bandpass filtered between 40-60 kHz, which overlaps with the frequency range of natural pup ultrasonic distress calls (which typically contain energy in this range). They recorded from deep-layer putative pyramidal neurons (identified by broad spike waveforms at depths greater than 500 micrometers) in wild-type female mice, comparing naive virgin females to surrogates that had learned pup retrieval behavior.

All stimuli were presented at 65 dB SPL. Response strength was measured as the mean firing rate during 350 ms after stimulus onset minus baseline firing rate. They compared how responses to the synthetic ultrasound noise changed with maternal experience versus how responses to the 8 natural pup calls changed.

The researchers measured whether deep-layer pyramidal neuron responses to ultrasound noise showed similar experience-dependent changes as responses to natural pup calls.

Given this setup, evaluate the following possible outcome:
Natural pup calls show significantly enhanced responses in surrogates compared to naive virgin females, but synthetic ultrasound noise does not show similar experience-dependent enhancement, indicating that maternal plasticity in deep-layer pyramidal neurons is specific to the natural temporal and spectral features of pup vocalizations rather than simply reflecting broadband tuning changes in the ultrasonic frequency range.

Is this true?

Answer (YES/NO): YES